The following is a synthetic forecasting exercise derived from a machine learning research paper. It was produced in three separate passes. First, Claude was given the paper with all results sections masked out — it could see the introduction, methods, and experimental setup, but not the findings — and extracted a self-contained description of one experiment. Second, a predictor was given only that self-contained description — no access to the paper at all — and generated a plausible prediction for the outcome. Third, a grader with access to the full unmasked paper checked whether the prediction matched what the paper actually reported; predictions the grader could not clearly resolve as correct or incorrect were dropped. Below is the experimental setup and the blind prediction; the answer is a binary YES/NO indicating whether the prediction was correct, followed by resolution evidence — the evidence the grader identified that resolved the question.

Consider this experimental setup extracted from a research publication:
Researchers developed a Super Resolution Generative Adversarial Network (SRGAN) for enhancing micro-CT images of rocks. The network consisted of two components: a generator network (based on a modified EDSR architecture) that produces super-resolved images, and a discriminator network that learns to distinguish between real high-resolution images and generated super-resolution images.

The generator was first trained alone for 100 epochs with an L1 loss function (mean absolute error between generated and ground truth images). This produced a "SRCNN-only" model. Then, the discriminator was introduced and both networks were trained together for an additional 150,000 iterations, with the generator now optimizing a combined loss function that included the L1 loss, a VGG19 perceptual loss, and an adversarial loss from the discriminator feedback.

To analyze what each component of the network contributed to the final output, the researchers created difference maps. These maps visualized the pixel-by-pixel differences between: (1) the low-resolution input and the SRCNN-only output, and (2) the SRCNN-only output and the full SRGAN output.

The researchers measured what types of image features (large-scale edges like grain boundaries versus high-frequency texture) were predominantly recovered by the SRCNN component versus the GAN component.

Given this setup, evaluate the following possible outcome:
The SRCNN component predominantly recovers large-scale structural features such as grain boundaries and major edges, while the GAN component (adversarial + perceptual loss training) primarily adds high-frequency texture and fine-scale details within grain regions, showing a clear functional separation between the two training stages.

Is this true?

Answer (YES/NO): YES